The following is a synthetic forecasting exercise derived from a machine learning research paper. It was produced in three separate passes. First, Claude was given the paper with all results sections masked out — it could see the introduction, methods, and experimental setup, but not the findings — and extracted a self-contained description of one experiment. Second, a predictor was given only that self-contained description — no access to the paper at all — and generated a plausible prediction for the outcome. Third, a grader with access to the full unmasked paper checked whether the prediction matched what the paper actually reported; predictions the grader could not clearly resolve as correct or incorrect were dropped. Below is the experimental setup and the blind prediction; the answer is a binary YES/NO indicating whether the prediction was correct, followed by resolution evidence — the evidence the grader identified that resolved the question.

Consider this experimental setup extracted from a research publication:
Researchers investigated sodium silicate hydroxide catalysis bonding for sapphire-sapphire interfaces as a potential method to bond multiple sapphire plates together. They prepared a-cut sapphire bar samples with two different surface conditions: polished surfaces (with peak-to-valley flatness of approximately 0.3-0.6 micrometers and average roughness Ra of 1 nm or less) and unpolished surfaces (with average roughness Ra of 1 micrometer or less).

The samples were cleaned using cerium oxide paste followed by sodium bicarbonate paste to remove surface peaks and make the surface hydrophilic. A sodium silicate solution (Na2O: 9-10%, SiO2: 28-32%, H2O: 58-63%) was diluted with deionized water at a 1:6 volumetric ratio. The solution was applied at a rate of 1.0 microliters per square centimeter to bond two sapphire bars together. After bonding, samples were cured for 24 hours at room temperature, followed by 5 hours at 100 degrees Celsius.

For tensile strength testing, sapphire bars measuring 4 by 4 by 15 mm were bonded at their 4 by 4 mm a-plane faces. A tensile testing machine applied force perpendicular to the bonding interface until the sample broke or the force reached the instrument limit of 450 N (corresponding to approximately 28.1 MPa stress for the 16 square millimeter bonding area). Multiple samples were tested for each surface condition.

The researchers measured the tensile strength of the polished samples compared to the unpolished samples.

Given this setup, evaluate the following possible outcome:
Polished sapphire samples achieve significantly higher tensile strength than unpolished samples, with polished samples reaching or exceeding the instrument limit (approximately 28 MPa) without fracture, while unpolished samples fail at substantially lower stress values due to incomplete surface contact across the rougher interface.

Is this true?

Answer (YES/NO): YES